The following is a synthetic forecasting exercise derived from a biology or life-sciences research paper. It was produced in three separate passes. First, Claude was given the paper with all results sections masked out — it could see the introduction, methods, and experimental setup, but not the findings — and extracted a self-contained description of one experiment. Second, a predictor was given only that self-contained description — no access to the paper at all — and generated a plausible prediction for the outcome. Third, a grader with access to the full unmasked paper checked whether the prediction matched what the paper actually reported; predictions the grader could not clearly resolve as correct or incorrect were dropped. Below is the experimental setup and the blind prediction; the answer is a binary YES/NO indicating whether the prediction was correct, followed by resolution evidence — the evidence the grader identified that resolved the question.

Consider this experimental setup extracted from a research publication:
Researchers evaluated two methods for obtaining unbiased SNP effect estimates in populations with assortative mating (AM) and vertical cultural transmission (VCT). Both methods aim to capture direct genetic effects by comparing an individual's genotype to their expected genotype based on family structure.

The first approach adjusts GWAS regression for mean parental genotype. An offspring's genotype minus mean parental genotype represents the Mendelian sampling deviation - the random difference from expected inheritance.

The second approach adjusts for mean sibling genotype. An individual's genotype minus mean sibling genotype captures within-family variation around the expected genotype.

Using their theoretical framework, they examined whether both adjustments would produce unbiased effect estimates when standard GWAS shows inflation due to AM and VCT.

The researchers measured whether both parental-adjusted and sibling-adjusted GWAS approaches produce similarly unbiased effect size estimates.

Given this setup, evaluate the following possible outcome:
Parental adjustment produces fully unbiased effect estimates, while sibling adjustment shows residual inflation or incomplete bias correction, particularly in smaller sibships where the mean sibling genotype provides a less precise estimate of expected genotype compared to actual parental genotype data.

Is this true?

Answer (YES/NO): NO